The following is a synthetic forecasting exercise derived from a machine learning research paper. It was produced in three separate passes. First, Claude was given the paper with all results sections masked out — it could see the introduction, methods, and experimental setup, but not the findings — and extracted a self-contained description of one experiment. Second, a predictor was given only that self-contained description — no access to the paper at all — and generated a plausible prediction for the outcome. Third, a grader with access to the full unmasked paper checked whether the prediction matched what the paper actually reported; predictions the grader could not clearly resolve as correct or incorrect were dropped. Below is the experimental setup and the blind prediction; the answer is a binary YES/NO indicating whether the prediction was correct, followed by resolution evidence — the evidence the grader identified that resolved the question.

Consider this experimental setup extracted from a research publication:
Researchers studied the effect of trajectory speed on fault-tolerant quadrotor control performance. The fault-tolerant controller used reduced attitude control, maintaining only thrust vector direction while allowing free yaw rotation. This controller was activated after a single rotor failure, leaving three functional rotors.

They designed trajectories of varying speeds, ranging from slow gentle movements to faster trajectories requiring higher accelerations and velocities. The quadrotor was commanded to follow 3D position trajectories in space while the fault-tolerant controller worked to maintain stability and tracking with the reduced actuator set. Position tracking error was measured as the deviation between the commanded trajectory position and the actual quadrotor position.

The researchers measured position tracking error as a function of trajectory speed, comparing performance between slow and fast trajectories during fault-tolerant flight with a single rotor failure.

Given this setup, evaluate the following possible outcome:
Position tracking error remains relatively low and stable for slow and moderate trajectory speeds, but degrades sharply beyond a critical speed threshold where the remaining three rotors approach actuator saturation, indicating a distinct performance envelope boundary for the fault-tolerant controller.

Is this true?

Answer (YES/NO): NO